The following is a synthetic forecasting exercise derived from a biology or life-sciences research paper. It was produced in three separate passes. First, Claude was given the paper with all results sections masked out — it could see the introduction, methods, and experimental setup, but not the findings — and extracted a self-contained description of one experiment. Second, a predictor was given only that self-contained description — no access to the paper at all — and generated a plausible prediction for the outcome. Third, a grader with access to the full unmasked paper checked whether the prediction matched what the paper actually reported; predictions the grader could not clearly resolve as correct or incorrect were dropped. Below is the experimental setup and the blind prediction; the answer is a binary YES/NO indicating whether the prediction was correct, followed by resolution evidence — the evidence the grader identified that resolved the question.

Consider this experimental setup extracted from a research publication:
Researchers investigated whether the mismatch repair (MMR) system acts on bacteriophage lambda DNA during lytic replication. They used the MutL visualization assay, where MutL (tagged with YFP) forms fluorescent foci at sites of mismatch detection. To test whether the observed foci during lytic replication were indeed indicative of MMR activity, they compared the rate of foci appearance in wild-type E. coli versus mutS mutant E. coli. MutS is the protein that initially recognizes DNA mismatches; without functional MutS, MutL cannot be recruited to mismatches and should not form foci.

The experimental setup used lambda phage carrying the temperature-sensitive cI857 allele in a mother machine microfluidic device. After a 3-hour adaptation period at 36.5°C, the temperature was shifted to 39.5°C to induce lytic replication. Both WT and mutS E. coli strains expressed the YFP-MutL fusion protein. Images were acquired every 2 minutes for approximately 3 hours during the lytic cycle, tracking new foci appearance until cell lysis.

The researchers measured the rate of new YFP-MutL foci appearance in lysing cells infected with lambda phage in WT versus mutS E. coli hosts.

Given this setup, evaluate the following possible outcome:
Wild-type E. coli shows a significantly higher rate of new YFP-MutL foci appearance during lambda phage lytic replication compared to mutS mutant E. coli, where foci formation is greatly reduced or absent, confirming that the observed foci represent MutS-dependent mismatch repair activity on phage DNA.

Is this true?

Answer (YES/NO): YES